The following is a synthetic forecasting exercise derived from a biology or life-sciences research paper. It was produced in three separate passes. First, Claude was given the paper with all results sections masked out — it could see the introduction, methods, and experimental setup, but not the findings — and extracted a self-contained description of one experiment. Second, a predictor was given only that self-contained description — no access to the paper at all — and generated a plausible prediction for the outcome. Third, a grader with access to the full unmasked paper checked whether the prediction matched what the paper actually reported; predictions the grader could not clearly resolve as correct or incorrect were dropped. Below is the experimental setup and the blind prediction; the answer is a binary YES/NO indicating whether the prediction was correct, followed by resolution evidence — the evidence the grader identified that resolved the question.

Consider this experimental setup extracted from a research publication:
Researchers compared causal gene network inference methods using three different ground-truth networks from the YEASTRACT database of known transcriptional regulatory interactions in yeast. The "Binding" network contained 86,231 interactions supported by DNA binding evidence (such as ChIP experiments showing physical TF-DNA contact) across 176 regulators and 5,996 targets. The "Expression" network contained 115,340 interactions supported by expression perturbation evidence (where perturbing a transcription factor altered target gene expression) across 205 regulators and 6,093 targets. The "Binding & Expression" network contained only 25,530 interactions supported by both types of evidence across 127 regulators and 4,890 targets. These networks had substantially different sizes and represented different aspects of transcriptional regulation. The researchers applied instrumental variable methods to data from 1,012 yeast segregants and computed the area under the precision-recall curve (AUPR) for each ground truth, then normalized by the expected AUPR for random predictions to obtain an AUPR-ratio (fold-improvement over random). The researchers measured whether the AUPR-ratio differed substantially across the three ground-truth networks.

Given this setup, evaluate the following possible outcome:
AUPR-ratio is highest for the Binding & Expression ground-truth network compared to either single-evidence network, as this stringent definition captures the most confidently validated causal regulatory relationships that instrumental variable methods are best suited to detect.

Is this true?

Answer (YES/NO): YES